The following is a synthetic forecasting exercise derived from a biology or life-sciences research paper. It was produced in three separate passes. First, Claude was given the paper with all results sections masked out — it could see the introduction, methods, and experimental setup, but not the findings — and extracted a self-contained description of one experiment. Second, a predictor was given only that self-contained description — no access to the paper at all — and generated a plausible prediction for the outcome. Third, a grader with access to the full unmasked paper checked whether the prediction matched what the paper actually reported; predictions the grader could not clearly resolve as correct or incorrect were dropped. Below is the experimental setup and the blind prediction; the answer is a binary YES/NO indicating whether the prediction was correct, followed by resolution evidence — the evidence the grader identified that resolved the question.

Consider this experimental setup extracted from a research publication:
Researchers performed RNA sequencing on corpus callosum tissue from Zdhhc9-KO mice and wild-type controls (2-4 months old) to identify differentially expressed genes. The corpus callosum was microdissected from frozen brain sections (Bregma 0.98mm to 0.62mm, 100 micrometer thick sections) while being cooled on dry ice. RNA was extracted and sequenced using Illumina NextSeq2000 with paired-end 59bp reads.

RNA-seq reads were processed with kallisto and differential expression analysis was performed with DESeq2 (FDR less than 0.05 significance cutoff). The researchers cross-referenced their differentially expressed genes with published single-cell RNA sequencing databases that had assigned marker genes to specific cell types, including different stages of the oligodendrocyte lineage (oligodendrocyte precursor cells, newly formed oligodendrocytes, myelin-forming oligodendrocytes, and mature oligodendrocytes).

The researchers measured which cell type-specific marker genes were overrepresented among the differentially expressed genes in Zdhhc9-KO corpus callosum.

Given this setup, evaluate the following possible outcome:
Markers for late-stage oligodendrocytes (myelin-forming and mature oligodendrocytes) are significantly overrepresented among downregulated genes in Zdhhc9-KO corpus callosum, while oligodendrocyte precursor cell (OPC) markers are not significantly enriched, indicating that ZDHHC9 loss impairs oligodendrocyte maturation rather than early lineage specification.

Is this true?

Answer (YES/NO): NO